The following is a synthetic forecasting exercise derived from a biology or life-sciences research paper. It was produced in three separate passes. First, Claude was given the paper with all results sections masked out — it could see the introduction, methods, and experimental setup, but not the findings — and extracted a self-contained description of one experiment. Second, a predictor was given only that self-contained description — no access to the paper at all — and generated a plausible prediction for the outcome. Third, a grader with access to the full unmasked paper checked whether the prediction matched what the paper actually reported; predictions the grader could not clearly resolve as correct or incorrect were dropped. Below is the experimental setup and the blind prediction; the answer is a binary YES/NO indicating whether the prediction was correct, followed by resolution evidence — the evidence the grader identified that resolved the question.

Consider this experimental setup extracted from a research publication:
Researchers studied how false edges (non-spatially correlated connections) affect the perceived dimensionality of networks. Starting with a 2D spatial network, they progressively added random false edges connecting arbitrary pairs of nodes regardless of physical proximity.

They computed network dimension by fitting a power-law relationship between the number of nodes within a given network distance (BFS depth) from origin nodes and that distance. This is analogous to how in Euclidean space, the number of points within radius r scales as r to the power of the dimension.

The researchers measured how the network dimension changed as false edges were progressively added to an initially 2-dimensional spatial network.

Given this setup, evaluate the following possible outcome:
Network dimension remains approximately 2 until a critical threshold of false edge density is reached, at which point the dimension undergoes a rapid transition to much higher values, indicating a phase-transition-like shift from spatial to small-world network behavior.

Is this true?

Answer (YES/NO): NO